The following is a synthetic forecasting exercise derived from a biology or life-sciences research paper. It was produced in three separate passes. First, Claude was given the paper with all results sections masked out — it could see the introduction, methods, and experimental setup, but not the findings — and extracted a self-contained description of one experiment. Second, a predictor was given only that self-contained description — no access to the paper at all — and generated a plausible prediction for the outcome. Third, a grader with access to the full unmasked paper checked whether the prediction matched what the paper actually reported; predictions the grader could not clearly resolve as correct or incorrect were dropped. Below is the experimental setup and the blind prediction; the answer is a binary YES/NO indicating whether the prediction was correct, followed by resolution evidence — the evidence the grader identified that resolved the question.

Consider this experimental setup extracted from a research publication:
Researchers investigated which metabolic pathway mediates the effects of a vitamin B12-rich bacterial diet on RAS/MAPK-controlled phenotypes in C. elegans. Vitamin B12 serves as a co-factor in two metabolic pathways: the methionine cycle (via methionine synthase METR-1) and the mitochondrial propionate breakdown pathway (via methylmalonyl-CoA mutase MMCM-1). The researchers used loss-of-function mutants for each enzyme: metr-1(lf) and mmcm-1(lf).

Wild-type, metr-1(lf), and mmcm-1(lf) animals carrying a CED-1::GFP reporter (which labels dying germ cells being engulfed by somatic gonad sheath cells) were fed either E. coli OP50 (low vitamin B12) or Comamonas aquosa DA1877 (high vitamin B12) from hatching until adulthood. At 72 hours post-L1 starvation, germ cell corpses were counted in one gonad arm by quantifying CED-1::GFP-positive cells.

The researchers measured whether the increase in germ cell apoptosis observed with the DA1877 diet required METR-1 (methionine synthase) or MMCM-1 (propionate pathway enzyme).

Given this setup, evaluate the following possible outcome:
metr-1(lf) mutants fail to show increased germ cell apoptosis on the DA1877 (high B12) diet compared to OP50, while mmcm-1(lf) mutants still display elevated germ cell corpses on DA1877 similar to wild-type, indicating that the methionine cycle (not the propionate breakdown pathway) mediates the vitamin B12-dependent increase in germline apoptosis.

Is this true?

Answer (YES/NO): NO